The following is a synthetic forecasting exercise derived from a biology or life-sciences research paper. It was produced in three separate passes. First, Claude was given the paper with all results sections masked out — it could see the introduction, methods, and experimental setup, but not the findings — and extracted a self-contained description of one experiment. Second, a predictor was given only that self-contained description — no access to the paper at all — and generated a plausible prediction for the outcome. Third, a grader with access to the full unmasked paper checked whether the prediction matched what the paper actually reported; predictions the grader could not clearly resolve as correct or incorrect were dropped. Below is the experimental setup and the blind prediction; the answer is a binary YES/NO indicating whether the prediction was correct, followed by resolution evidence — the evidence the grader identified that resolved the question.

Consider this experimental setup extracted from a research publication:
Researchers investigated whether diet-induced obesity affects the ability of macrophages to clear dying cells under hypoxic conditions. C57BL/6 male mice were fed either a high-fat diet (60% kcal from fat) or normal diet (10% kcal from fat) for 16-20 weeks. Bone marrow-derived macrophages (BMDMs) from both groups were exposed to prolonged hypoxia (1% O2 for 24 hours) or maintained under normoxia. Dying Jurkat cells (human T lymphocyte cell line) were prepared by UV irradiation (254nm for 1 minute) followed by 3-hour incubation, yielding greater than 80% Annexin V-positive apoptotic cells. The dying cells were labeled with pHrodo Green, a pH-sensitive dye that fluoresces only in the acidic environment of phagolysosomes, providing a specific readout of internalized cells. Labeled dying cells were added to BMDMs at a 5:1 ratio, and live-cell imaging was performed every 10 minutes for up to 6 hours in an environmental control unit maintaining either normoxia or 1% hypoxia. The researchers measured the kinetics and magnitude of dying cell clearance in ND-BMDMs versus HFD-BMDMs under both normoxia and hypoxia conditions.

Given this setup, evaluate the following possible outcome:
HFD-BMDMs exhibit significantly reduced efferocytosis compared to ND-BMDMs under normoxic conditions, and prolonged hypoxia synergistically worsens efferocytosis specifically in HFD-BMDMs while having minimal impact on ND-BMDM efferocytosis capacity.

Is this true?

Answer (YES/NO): NO